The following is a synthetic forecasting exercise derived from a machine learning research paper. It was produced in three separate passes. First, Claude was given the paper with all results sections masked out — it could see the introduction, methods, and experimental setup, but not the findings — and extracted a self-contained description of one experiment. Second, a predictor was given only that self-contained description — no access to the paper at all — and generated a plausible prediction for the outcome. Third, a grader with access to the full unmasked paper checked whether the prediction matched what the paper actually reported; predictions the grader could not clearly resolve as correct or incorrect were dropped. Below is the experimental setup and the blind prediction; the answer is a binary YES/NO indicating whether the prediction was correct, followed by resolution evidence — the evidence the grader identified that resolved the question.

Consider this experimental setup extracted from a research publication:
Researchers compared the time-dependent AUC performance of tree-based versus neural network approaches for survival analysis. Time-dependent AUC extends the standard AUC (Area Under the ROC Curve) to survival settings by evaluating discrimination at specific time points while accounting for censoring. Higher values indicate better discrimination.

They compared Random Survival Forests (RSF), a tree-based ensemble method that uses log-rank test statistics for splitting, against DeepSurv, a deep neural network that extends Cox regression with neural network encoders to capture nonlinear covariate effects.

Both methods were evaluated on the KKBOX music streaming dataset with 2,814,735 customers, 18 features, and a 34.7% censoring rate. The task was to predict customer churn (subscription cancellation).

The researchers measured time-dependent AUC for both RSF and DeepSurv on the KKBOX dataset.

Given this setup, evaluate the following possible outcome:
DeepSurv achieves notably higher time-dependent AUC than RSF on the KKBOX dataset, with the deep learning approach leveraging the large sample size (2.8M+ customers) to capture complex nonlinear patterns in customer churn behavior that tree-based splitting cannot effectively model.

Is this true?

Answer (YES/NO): NO